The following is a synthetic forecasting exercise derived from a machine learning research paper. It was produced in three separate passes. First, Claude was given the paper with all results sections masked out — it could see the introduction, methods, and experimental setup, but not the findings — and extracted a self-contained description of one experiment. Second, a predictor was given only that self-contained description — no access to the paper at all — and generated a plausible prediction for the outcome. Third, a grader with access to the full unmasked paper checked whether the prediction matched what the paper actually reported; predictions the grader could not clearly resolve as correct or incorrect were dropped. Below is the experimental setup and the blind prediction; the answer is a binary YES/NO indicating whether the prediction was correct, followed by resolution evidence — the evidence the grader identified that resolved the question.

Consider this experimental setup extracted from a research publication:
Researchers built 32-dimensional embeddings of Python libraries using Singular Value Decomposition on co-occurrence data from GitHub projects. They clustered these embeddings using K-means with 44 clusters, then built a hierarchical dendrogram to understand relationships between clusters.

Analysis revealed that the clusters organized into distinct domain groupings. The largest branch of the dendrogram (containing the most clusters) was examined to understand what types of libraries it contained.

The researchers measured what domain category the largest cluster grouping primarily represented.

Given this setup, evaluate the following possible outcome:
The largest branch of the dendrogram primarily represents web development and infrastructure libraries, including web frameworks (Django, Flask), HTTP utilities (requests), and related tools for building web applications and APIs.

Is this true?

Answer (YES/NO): YES